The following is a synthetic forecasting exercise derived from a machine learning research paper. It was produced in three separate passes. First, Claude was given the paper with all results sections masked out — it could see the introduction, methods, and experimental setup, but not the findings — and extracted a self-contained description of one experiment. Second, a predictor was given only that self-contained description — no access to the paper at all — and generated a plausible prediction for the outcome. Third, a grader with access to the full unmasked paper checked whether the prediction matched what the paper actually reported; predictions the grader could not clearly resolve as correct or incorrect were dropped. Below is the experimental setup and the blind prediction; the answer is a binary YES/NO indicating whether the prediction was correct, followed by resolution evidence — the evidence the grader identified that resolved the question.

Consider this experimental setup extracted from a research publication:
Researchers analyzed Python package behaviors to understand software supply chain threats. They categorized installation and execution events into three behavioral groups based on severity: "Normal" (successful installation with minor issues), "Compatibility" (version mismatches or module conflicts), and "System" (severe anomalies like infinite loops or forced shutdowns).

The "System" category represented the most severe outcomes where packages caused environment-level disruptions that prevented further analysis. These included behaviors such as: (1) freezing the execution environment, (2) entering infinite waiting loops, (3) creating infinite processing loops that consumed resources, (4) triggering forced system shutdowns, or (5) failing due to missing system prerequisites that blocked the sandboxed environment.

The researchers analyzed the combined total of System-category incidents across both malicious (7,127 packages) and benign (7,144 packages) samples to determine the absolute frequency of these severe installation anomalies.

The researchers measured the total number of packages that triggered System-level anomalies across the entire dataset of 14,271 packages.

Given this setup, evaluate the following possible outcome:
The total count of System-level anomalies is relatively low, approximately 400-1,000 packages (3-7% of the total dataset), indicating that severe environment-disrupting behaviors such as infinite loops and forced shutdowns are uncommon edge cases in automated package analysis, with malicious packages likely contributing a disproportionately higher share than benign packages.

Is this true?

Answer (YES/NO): NO